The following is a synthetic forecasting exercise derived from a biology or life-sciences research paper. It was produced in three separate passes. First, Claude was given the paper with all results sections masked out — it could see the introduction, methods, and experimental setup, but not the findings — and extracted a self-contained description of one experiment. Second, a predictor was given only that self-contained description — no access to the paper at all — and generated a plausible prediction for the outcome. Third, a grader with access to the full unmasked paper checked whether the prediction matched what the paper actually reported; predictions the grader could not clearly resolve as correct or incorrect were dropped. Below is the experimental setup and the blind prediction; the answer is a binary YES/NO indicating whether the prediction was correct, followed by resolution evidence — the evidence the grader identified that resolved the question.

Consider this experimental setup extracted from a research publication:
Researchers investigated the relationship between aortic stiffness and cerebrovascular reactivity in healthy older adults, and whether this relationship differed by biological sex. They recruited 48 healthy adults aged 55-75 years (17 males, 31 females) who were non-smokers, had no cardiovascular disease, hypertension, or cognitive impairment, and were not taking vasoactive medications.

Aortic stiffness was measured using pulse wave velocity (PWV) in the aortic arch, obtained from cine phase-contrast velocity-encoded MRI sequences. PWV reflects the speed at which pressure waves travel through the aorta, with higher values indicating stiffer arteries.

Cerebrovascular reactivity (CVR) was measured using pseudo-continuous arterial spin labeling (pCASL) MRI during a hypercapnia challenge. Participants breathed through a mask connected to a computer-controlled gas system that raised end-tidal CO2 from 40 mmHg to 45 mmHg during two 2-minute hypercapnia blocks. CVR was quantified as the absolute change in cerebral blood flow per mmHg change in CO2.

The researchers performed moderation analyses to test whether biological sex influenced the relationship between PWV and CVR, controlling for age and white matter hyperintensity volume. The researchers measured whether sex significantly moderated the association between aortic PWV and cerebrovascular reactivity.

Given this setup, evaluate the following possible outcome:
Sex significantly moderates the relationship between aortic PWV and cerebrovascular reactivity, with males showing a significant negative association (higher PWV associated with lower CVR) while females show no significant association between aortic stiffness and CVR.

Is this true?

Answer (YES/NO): NO